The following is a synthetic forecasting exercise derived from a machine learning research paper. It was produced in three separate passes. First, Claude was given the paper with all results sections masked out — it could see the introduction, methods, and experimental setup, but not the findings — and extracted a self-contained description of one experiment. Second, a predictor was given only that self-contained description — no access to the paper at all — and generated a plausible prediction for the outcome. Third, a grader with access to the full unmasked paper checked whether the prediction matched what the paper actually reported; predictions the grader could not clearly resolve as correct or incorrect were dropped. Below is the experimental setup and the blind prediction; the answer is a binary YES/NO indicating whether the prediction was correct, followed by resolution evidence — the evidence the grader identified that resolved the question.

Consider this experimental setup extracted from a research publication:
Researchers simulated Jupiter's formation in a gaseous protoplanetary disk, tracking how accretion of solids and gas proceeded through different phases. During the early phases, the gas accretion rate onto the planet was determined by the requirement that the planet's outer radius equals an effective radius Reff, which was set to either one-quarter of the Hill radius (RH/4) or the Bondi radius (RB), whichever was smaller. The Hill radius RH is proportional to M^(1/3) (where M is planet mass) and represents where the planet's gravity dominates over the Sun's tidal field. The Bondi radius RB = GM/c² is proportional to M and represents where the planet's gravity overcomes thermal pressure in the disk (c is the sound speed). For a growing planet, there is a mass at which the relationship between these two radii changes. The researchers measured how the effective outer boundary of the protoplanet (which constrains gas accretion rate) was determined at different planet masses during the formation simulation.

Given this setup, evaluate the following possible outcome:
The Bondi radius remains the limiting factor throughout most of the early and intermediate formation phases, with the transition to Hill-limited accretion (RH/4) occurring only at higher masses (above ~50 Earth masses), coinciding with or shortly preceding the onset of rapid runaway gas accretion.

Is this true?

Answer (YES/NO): NO